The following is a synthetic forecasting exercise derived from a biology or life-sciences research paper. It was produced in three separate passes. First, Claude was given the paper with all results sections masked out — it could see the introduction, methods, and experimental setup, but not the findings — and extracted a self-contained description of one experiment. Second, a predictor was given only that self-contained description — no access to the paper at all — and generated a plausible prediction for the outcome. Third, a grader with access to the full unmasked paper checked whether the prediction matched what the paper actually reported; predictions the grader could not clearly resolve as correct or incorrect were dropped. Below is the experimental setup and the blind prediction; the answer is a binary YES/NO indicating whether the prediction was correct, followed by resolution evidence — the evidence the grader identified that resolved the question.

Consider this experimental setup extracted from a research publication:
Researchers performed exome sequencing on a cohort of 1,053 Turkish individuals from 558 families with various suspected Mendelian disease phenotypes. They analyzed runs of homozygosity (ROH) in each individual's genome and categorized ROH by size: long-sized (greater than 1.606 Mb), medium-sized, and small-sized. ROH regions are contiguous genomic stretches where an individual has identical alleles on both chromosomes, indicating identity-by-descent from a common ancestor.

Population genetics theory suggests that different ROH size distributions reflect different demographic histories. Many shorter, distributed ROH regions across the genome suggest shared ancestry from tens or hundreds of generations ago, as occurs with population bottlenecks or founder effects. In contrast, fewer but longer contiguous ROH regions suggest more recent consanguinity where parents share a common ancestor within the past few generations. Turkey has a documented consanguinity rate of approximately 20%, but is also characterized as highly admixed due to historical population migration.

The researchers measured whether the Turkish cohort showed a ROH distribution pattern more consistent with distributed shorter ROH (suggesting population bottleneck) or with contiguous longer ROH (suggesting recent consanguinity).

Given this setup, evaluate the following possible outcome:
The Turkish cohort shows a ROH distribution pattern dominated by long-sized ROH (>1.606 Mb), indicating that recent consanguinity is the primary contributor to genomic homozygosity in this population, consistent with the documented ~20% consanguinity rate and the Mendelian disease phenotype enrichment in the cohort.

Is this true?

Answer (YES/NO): YES